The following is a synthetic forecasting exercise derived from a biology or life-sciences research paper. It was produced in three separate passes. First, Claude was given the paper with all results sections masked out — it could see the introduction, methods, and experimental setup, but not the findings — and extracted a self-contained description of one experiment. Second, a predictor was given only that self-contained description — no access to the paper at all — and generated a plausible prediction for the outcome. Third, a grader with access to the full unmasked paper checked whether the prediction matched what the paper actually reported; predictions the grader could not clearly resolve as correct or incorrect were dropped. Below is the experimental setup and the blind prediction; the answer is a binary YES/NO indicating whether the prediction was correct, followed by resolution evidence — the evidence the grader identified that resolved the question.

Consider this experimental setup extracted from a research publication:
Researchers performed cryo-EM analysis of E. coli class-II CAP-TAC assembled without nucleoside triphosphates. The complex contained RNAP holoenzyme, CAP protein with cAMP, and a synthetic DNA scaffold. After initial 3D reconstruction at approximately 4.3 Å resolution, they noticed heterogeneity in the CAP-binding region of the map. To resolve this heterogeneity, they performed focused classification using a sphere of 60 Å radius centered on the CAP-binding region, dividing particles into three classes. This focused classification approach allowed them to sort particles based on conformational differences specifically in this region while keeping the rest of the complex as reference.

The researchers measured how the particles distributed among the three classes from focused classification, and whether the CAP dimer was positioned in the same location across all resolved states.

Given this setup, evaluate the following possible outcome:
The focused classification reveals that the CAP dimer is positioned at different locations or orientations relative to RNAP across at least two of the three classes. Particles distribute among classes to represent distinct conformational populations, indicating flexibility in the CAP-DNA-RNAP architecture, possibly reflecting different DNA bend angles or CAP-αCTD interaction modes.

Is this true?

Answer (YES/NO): YES